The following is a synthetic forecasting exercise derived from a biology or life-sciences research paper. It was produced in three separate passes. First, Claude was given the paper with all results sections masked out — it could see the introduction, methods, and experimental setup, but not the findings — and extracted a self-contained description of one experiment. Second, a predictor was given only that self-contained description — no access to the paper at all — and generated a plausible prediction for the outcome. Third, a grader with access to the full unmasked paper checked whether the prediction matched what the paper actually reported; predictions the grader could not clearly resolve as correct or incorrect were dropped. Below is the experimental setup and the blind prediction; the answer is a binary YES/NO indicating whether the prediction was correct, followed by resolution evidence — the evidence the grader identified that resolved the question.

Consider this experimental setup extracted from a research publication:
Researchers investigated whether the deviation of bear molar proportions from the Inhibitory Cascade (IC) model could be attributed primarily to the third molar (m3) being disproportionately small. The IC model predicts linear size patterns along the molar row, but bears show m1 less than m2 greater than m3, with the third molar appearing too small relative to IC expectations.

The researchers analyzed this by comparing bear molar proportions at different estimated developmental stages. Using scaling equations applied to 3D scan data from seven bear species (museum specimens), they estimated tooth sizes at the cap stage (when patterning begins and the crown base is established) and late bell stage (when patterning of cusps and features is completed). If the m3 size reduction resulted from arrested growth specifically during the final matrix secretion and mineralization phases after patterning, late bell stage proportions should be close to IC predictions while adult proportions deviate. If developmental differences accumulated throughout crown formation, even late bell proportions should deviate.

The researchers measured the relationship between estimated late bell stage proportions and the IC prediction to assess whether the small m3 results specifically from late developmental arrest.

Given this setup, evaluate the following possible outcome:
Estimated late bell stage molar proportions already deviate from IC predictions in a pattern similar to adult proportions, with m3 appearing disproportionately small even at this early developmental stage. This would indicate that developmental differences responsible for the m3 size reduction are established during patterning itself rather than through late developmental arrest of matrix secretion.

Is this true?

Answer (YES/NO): YES